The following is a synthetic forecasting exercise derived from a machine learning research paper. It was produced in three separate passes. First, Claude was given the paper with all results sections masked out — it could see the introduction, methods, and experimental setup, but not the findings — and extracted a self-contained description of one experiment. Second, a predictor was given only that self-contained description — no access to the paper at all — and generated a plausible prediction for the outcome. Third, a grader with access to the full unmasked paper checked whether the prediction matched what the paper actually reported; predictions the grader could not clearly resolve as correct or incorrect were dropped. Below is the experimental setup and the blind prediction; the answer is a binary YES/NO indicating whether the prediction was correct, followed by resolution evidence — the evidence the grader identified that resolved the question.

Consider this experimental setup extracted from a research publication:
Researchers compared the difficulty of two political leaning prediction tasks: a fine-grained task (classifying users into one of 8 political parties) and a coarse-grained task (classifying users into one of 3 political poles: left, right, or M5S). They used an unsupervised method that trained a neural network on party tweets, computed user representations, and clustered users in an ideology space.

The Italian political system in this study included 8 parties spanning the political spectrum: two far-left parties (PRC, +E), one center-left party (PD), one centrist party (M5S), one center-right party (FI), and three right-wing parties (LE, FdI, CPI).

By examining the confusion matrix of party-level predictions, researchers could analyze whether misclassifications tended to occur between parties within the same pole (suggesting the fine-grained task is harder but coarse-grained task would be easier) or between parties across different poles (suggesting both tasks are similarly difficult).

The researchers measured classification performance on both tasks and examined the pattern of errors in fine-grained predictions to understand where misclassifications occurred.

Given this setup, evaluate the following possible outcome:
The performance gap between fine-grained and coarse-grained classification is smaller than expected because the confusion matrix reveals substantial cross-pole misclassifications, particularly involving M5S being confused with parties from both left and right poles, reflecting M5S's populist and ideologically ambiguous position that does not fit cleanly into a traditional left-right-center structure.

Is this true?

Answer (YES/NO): NO